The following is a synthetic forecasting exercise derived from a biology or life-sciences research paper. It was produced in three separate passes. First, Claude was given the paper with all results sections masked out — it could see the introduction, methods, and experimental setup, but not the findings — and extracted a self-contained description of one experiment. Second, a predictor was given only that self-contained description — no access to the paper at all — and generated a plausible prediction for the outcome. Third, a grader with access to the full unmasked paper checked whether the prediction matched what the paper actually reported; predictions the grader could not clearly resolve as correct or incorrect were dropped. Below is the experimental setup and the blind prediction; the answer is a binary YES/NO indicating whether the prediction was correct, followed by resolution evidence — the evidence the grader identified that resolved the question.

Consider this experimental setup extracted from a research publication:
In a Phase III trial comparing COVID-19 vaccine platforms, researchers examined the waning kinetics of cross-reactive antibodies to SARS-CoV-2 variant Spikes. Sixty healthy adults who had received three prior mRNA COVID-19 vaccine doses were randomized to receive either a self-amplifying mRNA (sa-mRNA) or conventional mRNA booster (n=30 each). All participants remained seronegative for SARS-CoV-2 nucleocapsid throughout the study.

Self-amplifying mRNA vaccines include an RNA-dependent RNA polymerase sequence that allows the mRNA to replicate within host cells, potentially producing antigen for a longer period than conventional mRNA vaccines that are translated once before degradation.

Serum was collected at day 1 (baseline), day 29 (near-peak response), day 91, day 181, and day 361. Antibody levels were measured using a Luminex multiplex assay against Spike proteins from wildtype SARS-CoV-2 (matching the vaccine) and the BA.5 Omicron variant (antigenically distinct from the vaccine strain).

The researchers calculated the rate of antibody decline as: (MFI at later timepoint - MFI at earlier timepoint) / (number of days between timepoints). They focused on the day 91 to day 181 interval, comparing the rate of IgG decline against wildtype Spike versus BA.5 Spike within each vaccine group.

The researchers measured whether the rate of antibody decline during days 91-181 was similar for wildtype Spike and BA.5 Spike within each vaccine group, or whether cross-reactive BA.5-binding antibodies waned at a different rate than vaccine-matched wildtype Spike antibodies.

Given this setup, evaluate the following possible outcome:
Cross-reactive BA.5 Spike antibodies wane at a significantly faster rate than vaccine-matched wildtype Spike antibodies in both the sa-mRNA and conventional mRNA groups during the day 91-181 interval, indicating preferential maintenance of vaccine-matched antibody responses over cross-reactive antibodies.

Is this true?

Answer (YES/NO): NO